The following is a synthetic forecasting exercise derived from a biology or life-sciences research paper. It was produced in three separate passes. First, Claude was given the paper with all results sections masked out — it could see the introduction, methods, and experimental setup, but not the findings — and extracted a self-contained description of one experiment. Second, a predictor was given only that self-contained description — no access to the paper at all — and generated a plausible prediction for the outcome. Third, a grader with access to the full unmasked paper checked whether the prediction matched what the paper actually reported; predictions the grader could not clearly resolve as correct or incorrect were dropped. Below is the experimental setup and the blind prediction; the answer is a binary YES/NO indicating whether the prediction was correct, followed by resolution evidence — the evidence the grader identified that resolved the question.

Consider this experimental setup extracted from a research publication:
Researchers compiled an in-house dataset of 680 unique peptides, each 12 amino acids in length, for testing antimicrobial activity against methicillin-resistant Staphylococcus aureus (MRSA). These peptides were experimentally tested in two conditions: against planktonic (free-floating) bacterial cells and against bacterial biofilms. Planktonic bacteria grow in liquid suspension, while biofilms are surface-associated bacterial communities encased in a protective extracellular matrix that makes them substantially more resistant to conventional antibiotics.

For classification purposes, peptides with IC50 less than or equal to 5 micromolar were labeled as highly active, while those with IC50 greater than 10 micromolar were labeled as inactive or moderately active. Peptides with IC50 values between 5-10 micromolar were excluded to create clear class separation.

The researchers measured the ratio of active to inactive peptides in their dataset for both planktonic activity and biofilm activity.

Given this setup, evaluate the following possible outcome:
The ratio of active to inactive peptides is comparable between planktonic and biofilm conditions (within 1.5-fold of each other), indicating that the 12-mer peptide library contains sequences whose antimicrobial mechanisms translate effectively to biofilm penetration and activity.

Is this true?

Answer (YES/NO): NO